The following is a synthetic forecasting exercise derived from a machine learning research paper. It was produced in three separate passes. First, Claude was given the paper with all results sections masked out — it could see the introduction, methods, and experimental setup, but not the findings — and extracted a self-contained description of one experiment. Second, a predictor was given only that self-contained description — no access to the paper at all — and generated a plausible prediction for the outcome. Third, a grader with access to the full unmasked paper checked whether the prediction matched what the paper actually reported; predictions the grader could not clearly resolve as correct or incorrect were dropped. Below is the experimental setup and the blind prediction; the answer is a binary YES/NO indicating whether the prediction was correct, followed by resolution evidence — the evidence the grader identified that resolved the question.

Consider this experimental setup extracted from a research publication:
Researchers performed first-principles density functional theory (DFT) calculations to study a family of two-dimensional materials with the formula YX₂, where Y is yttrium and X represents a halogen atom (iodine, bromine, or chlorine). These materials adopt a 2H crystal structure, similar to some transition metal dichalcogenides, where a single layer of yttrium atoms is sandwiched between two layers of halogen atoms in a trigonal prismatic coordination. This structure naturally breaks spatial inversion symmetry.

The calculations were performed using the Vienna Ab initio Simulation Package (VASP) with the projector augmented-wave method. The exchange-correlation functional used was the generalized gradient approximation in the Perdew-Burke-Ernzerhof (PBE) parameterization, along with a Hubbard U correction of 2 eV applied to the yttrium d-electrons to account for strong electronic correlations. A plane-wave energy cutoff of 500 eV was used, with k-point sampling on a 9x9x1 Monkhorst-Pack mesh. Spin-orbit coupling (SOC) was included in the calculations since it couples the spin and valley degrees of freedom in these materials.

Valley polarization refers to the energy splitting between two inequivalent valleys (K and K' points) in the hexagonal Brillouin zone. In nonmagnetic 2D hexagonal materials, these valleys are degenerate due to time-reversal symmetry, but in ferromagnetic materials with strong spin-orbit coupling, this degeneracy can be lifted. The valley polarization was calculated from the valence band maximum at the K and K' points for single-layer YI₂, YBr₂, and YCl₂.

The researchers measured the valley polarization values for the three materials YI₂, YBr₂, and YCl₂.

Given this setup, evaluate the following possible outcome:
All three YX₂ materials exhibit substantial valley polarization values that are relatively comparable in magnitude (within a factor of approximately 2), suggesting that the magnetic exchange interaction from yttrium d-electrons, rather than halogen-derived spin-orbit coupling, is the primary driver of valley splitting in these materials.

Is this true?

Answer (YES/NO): NO